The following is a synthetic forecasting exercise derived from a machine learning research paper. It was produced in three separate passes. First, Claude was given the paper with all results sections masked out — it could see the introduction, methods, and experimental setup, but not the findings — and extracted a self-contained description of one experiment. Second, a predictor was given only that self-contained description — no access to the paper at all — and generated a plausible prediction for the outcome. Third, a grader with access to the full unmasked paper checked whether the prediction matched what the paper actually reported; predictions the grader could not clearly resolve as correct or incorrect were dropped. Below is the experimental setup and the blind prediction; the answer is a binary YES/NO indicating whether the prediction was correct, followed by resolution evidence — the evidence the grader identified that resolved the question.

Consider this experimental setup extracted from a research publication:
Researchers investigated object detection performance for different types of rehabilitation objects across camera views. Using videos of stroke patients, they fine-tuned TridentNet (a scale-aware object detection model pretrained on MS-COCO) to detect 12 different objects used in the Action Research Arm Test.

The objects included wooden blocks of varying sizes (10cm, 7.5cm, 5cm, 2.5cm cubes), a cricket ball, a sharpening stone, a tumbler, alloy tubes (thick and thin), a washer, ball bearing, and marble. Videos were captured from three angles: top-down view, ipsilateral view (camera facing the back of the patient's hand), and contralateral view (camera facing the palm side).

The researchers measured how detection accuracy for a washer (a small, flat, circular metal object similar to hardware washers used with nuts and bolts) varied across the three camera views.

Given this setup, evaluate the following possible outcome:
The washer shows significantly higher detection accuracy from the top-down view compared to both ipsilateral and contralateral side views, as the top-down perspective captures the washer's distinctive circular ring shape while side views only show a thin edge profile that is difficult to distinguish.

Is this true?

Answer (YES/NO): YES